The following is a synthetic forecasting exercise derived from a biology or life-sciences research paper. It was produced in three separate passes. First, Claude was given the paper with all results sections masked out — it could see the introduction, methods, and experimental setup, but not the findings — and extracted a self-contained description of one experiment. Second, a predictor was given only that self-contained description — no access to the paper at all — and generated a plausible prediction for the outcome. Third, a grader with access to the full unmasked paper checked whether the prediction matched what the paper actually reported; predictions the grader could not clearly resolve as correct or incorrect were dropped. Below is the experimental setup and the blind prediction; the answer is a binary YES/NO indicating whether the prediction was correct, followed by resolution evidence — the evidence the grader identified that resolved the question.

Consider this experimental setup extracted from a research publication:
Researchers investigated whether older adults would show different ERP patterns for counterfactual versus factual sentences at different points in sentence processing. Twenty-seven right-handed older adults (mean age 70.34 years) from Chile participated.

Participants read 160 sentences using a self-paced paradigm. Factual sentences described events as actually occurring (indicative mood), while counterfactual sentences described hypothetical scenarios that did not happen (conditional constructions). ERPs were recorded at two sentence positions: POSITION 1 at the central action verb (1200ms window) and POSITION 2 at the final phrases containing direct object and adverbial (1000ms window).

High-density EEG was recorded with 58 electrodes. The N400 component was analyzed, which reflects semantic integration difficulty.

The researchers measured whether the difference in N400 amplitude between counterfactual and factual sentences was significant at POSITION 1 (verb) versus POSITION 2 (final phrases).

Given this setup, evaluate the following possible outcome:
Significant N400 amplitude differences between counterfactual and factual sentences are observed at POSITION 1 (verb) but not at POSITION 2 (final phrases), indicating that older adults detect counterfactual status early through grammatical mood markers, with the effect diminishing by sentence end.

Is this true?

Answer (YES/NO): NO